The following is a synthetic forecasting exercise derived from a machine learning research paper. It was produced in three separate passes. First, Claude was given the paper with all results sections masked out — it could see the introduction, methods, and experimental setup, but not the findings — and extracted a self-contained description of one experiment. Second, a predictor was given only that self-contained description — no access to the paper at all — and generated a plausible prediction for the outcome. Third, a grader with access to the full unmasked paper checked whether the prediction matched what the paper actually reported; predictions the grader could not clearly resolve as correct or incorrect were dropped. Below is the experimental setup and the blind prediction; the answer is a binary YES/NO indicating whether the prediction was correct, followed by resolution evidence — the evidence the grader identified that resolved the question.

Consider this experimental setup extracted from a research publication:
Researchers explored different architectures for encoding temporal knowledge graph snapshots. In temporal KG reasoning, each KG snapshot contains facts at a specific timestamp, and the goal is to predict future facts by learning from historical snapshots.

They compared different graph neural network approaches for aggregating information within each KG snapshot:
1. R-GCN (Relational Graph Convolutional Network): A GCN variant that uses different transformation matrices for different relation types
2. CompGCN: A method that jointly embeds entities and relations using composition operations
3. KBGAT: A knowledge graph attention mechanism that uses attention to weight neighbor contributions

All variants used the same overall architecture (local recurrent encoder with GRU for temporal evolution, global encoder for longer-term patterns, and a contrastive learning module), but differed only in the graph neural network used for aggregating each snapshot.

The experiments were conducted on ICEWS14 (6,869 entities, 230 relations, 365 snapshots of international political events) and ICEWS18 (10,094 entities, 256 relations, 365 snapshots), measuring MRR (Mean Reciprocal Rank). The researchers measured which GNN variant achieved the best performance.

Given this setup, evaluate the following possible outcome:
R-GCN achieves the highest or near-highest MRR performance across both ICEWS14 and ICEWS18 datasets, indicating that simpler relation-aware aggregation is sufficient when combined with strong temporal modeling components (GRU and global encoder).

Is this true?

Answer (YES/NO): YES